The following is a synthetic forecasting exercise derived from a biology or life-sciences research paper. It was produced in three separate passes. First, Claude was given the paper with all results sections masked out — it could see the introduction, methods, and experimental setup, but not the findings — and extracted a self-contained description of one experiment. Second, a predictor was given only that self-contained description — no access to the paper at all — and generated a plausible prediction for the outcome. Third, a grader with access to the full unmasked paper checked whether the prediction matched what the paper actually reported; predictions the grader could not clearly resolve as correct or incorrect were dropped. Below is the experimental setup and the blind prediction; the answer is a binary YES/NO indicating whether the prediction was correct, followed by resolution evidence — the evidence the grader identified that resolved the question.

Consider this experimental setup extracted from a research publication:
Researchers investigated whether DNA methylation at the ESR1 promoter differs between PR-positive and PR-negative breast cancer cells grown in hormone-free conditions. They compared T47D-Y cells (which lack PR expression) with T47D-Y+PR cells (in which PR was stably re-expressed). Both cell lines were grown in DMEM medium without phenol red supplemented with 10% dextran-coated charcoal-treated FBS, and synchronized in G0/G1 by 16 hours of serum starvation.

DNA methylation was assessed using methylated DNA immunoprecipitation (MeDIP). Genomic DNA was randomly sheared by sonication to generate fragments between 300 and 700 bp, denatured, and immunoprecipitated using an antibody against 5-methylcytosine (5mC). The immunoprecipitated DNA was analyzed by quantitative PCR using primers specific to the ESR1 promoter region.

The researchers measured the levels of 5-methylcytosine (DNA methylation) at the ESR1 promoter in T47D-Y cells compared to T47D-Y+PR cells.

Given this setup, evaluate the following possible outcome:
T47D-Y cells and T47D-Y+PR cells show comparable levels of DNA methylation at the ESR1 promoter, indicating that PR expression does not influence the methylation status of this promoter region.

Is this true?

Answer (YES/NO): NO